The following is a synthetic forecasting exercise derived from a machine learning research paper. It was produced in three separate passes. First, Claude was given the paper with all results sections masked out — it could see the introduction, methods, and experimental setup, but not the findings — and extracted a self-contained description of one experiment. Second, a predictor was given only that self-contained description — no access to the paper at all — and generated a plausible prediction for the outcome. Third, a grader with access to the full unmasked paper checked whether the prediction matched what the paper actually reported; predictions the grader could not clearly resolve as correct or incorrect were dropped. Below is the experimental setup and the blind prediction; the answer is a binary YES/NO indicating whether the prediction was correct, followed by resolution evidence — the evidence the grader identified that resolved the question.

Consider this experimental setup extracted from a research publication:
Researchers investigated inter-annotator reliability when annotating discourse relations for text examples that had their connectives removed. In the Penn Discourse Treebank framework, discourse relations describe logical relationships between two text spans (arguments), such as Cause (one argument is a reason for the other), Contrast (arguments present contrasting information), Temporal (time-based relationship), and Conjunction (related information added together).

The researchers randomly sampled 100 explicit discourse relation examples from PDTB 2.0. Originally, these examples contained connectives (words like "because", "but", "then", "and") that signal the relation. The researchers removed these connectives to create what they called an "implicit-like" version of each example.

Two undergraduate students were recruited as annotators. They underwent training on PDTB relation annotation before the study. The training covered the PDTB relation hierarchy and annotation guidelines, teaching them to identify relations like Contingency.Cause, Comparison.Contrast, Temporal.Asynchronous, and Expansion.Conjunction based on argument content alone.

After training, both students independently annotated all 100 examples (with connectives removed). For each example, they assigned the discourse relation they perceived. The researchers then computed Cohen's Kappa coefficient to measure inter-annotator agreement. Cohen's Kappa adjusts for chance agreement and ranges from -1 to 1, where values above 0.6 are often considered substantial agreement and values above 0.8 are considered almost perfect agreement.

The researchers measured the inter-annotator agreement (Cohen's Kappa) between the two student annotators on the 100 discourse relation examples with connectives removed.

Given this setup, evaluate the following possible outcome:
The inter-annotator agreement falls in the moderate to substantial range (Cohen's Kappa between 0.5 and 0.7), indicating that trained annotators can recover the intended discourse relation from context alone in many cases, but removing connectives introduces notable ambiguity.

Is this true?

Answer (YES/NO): NO